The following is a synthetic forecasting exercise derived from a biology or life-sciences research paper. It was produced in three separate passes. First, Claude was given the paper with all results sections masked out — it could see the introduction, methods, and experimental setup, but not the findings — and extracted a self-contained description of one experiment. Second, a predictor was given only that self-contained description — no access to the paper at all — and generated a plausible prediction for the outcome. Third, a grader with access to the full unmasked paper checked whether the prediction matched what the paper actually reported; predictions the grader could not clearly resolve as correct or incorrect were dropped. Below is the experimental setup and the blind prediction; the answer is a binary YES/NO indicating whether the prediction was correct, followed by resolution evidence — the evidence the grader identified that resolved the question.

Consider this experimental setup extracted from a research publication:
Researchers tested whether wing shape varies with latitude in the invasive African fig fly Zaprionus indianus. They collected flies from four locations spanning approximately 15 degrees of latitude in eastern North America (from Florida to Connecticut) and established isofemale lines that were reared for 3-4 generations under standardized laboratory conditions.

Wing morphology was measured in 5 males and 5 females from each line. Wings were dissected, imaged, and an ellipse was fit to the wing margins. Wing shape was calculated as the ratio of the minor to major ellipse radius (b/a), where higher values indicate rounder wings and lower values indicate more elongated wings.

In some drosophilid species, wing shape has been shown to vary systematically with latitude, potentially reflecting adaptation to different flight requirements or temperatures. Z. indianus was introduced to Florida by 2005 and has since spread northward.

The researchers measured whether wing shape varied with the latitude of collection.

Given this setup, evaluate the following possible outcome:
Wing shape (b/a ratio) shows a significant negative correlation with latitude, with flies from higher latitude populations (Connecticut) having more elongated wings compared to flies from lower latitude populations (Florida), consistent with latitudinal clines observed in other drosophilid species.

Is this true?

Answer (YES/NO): NO